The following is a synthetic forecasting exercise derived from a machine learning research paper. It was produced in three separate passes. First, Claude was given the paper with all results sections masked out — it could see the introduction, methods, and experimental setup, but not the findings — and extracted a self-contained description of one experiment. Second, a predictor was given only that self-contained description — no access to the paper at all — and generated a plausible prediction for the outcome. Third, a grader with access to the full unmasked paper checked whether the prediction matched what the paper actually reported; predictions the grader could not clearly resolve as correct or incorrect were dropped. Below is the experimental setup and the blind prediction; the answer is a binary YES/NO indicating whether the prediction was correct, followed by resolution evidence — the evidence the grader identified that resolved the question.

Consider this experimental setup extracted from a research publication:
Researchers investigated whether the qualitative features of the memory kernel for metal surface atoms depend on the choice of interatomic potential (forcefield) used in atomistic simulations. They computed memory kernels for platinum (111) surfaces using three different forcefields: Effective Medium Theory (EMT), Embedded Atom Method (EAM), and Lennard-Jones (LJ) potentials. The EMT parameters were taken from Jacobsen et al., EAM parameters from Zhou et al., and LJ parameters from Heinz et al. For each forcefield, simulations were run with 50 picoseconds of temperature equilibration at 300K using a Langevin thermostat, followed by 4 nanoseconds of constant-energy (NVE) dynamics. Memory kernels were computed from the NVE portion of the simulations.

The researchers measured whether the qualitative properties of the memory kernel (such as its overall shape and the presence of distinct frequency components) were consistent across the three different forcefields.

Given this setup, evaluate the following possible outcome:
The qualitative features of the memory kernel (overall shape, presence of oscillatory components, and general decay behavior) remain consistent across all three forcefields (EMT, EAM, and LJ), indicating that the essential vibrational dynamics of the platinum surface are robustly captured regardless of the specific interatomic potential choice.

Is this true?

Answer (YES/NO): YES